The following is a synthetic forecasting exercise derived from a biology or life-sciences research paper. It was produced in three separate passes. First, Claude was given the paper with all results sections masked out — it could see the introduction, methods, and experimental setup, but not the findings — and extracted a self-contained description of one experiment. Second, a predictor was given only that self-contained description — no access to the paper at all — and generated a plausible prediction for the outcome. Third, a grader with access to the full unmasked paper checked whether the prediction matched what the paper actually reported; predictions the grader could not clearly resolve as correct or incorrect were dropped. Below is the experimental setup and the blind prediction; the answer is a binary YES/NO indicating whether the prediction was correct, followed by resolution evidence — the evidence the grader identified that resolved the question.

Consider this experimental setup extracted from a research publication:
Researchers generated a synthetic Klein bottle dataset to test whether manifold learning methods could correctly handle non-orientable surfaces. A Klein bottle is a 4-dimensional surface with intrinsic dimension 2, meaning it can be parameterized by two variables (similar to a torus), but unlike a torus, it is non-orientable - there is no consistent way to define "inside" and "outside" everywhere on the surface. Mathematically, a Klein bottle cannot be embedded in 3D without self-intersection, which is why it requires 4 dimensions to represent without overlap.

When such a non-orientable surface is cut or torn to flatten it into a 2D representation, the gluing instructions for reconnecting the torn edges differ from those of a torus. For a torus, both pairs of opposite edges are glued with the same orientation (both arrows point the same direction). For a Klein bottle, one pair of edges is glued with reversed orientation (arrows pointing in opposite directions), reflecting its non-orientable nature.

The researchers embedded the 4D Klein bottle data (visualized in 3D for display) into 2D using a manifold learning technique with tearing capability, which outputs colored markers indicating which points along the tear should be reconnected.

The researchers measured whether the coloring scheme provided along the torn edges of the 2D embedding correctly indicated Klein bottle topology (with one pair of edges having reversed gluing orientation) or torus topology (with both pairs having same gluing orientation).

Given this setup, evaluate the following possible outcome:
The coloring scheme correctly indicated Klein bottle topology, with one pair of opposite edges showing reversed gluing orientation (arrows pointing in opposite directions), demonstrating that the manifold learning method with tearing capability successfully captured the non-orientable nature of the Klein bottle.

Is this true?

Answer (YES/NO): YES